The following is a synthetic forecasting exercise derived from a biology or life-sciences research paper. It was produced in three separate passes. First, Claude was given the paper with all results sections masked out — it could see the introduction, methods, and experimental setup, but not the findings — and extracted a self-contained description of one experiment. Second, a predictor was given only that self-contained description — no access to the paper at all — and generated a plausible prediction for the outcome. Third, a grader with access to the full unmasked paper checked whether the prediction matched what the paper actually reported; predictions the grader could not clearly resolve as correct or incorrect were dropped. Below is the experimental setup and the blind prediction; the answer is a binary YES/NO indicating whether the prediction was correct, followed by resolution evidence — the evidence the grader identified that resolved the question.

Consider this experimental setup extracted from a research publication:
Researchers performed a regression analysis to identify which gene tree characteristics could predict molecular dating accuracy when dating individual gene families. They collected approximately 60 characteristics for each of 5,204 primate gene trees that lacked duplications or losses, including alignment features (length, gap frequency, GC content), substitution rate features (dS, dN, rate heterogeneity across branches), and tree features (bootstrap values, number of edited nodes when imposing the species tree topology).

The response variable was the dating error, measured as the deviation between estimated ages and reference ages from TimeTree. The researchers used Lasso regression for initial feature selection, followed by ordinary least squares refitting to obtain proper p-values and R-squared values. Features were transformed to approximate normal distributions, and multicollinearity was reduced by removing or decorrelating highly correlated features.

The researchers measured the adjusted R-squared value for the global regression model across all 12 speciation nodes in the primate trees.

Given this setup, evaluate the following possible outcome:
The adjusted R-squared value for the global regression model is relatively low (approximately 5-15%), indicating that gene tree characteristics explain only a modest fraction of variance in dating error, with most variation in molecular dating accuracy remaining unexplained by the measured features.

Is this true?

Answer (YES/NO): NO